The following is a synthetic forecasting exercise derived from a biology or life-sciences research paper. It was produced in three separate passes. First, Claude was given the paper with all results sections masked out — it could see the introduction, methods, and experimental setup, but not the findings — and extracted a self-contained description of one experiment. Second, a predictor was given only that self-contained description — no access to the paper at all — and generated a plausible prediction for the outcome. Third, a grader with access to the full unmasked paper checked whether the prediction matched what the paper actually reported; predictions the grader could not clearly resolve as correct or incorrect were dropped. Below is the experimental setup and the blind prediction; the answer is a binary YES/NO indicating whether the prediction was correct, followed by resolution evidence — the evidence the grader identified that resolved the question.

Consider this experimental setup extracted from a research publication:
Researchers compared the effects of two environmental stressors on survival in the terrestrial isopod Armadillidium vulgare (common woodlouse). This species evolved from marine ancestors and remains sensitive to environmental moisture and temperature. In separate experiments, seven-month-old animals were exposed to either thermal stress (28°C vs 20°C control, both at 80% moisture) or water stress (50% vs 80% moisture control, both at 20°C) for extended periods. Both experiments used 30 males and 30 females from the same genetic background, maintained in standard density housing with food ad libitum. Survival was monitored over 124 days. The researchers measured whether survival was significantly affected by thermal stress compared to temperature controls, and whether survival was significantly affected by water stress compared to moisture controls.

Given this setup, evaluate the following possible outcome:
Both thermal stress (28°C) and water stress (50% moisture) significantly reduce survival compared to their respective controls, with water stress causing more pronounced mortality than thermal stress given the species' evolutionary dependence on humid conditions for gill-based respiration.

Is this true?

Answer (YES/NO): NO